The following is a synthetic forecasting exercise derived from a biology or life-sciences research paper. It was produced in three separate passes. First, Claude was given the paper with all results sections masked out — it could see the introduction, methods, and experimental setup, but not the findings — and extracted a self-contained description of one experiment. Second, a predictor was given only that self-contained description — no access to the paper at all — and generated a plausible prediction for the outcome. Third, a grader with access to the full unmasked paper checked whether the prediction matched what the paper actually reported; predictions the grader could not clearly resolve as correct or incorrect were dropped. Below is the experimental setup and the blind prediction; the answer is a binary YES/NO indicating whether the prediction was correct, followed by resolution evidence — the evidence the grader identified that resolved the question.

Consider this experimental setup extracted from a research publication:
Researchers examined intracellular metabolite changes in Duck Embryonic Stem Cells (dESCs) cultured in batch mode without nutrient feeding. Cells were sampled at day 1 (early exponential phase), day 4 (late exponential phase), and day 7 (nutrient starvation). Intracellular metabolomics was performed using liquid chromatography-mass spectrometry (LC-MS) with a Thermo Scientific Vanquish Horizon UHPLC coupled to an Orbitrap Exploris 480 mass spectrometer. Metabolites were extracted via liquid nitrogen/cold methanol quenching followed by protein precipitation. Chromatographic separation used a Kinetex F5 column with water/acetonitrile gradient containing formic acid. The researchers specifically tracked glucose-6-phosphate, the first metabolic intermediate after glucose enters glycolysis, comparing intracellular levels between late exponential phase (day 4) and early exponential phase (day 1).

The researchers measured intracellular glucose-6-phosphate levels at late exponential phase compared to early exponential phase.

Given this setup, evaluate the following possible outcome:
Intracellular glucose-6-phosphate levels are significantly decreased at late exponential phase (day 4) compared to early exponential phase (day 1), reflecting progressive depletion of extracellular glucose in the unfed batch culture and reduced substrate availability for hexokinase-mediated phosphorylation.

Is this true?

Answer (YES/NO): NO